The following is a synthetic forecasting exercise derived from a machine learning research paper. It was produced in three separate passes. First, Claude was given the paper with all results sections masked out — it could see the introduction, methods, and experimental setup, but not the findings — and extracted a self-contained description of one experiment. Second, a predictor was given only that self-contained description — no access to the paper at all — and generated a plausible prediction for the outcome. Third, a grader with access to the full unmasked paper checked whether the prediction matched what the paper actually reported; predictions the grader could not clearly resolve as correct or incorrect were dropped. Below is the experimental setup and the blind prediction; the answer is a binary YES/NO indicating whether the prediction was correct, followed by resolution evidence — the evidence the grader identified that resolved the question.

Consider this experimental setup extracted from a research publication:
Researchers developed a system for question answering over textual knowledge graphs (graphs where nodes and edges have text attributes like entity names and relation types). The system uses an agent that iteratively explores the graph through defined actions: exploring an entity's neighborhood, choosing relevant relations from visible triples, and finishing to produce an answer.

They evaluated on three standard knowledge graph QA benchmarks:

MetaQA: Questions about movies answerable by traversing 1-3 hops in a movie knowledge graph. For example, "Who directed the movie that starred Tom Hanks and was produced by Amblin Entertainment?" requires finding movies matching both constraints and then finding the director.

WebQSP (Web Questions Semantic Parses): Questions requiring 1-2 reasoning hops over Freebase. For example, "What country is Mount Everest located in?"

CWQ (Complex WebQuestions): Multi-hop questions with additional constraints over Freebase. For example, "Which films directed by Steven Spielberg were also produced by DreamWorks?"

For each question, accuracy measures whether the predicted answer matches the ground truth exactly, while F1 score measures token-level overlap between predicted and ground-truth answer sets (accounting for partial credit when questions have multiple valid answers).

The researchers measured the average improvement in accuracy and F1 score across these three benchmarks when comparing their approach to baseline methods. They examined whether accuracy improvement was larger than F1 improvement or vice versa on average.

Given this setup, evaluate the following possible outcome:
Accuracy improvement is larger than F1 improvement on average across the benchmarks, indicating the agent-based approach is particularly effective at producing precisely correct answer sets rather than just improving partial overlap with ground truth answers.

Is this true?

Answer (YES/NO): NO